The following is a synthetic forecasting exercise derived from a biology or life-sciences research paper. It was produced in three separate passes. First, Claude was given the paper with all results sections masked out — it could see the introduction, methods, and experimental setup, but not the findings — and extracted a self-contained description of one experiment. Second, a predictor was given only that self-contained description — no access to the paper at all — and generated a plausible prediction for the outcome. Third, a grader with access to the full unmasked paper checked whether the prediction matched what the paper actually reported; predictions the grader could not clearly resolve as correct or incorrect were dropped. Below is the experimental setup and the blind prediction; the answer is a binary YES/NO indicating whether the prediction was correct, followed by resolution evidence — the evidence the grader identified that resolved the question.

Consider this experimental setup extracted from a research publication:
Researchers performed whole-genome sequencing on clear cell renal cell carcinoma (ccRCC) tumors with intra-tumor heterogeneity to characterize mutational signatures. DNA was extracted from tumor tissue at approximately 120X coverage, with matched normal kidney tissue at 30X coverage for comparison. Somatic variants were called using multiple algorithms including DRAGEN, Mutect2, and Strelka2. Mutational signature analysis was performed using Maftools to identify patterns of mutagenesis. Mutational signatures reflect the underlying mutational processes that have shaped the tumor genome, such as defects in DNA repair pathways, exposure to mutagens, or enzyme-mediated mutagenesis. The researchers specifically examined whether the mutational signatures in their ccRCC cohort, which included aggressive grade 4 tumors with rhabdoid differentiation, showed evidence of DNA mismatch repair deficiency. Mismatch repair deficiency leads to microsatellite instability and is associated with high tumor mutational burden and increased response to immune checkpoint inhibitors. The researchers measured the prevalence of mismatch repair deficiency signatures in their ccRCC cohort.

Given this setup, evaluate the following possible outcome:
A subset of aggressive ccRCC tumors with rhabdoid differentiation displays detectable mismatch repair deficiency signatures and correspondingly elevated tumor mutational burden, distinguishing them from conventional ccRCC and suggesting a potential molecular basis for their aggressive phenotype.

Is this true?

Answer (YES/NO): NO